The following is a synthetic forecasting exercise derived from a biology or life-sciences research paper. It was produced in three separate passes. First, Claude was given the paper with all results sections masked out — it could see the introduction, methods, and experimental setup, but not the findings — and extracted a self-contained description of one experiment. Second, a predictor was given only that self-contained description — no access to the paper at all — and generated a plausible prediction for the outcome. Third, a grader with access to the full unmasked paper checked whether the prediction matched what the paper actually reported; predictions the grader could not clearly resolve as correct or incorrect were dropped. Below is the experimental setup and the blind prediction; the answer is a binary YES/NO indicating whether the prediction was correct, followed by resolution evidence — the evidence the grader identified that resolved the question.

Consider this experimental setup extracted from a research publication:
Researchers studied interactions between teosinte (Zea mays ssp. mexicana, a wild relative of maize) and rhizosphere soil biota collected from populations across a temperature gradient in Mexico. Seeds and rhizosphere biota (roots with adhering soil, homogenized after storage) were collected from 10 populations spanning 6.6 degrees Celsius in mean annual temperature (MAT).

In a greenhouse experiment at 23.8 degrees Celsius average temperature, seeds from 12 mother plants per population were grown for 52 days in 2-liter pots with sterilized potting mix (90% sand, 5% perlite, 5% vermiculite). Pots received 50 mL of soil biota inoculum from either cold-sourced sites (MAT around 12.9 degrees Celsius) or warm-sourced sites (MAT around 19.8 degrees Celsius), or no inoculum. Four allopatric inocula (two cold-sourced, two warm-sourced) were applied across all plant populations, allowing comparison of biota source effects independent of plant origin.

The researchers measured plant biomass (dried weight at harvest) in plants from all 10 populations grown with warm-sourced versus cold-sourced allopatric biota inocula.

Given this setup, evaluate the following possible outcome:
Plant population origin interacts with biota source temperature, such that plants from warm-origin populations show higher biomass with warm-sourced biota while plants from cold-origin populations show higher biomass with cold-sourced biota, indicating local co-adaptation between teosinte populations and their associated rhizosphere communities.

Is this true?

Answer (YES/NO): NO